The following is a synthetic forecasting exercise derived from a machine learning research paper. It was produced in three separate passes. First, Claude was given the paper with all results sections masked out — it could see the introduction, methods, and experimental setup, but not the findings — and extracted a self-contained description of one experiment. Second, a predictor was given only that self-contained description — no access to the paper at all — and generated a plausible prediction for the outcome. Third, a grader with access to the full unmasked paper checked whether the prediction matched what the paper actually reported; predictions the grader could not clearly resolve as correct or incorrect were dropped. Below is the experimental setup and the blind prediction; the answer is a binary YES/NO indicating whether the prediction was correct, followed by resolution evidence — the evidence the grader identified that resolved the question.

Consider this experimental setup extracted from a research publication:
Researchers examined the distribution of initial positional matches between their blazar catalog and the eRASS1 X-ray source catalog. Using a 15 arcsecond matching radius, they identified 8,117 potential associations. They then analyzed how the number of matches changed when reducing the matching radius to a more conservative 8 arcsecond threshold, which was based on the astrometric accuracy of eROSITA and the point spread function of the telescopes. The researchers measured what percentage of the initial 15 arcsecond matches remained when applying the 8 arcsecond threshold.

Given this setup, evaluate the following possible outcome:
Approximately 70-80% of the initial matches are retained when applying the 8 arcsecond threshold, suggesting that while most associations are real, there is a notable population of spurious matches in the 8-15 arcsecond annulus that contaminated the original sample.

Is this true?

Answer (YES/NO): NO